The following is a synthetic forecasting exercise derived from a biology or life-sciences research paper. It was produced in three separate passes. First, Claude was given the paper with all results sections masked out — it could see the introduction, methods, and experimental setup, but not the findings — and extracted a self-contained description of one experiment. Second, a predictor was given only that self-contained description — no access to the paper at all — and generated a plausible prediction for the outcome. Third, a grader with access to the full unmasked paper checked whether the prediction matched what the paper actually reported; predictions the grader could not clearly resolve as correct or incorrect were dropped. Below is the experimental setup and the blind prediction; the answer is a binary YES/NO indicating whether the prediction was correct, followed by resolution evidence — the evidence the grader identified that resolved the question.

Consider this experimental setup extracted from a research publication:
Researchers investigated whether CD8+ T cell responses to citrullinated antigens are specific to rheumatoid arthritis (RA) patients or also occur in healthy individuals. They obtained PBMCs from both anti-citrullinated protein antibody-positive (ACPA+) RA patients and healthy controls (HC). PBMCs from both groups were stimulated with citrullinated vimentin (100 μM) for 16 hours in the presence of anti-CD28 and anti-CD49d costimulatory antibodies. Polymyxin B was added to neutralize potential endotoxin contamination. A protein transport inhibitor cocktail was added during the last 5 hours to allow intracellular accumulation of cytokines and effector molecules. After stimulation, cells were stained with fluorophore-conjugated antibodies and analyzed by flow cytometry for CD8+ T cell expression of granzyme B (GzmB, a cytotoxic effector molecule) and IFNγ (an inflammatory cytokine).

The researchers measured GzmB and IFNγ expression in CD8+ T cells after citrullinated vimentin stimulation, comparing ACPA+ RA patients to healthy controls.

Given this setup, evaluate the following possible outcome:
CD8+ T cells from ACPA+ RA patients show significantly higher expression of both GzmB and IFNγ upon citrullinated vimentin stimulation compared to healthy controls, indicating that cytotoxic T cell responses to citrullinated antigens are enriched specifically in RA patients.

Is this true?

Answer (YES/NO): YES